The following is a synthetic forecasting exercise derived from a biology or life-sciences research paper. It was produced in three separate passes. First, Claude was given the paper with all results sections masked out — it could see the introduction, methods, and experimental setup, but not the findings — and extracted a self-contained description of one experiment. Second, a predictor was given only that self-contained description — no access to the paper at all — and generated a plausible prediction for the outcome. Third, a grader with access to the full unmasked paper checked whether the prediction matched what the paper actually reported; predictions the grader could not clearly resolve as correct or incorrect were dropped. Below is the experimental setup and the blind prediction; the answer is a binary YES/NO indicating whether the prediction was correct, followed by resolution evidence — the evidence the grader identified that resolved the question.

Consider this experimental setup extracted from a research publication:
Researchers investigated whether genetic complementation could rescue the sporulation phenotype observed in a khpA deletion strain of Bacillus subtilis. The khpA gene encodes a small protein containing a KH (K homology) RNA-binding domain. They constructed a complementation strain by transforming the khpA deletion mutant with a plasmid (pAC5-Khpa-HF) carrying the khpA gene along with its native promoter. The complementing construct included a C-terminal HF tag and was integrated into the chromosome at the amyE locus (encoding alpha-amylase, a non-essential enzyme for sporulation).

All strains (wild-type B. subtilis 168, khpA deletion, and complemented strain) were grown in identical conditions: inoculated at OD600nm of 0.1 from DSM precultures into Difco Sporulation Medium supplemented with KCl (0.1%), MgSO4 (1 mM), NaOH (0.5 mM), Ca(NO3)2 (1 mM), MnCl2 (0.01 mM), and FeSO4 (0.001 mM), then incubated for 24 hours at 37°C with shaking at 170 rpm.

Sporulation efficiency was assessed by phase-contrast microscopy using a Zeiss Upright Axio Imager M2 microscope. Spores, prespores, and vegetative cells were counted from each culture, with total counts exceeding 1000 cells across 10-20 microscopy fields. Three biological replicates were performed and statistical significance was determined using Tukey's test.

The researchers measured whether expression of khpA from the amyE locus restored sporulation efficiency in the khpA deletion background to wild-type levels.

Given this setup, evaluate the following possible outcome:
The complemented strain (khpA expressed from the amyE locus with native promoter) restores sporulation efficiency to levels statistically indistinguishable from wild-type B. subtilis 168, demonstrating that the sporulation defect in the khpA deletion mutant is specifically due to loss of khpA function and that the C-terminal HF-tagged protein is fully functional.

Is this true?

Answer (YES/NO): NO